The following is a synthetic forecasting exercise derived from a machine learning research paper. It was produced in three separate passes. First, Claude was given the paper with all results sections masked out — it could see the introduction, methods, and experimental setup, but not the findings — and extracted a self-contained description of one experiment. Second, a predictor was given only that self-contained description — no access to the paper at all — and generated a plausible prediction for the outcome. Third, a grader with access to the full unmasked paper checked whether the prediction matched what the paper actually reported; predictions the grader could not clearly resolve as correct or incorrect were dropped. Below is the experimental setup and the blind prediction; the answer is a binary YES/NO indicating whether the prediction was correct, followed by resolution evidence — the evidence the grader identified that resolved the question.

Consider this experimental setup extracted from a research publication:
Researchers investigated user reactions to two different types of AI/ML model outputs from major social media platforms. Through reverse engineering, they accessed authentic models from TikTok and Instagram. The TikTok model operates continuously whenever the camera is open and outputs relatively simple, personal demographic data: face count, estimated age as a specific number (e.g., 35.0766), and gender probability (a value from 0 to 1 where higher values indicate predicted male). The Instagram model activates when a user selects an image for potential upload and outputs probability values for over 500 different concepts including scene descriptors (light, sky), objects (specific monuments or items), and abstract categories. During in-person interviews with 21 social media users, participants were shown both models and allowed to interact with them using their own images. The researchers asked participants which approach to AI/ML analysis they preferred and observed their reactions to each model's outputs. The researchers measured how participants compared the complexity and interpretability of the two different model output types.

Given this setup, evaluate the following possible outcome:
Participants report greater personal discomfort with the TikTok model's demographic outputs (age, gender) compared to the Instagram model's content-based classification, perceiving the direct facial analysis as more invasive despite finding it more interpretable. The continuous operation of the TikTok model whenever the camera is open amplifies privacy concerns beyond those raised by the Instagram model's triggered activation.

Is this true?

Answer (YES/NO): NO